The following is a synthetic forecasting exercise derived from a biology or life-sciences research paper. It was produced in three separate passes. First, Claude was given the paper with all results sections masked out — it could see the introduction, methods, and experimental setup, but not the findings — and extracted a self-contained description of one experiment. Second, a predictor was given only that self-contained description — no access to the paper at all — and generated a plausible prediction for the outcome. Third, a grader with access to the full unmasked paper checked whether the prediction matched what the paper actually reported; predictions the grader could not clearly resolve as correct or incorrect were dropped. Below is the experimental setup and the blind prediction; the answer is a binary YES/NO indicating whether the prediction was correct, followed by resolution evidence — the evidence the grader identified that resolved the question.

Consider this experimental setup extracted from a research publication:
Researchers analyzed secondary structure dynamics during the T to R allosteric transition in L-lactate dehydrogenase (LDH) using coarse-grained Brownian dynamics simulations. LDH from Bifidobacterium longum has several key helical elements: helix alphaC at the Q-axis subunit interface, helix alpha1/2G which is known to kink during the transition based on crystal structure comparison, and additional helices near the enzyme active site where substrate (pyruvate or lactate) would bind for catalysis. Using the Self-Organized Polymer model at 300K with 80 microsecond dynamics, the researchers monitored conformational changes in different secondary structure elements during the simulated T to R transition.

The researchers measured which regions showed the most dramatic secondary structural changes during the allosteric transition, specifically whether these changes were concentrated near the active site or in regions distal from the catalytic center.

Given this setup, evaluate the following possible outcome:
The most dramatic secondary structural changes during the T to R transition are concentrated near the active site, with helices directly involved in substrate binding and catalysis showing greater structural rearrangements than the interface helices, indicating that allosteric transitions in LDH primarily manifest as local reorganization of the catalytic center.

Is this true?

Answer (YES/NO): NO